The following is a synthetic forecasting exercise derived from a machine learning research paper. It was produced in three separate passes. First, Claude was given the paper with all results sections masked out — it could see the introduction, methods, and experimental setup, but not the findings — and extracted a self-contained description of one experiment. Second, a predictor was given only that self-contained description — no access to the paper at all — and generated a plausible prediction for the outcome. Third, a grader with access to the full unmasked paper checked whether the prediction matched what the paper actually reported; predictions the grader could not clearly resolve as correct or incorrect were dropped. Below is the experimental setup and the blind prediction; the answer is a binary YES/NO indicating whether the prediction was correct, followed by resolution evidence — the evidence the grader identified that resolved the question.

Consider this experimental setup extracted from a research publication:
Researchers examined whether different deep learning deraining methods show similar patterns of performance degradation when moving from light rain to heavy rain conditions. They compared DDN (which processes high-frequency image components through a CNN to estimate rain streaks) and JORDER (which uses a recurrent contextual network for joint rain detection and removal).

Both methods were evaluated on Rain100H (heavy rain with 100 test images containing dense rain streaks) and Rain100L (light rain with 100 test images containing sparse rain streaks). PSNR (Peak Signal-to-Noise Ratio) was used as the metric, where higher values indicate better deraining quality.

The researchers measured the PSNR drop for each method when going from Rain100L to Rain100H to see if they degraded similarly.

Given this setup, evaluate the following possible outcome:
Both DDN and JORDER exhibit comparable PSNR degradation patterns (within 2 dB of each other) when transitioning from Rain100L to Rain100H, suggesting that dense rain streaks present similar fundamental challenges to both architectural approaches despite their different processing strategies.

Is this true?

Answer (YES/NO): YES